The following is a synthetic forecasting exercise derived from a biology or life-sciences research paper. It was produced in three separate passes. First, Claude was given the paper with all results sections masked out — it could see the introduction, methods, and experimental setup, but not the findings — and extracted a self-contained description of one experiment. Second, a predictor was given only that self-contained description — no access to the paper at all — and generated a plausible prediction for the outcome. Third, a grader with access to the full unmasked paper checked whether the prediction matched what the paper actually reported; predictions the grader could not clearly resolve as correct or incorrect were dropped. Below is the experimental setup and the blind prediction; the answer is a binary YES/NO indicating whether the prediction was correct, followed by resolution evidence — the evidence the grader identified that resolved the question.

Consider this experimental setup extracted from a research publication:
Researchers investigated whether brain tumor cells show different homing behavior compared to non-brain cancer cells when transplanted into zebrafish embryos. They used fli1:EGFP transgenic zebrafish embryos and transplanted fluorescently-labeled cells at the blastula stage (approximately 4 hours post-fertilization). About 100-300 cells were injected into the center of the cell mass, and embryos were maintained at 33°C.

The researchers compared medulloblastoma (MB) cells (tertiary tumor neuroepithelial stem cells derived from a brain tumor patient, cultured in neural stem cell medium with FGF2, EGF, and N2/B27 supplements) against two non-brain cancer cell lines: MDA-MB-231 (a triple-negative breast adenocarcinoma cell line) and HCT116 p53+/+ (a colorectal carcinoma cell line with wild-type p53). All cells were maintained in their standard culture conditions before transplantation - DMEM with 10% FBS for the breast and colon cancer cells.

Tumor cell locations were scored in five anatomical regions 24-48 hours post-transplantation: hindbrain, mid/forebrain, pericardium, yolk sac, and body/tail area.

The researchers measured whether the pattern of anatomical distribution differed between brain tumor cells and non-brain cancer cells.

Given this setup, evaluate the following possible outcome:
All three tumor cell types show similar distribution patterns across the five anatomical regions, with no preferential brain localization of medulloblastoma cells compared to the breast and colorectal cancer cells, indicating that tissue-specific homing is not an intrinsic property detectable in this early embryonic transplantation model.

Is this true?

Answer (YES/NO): NO